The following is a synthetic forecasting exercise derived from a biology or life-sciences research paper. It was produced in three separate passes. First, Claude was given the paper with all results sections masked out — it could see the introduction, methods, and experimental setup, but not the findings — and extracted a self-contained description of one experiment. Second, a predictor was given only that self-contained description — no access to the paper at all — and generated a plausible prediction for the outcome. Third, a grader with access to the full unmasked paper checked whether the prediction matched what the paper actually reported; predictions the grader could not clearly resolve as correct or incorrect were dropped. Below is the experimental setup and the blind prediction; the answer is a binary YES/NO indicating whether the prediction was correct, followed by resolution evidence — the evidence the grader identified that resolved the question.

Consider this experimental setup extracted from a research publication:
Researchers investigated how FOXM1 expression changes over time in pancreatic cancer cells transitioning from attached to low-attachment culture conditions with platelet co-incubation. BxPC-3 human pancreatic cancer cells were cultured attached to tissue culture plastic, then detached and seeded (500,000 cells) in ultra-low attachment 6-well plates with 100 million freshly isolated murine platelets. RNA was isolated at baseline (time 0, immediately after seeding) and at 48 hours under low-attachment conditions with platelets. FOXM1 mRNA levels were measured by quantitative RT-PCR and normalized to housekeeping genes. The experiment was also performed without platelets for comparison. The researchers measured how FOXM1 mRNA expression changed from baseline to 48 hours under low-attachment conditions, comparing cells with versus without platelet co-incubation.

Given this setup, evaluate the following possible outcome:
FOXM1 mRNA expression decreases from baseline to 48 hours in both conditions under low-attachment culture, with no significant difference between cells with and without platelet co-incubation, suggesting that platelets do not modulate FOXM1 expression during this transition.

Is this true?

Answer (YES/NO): NO